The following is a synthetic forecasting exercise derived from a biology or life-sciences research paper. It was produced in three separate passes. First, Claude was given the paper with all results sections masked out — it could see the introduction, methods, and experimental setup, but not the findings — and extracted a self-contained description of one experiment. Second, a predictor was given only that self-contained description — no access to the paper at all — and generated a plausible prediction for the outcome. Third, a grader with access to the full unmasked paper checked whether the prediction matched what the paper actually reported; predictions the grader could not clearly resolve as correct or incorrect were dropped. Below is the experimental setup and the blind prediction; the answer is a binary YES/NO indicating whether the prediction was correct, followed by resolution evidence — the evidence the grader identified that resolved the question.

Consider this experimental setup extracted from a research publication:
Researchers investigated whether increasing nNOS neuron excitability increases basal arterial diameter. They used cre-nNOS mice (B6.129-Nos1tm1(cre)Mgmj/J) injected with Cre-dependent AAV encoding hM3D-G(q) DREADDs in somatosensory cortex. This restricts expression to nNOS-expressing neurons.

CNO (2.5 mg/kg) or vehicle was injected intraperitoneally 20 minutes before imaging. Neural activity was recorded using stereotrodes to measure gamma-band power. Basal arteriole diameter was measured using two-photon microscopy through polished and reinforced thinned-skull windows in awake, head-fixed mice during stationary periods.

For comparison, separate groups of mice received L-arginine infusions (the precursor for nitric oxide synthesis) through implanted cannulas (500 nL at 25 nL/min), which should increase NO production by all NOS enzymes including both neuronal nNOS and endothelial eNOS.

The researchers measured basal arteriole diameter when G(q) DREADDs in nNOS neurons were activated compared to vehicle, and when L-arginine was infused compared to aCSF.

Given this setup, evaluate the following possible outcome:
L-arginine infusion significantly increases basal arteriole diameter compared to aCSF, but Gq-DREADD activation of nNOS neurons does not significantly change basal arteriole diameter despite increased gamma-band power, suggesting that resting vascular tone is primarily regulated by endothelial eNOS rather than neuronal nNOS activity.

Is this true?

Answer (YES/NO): NO